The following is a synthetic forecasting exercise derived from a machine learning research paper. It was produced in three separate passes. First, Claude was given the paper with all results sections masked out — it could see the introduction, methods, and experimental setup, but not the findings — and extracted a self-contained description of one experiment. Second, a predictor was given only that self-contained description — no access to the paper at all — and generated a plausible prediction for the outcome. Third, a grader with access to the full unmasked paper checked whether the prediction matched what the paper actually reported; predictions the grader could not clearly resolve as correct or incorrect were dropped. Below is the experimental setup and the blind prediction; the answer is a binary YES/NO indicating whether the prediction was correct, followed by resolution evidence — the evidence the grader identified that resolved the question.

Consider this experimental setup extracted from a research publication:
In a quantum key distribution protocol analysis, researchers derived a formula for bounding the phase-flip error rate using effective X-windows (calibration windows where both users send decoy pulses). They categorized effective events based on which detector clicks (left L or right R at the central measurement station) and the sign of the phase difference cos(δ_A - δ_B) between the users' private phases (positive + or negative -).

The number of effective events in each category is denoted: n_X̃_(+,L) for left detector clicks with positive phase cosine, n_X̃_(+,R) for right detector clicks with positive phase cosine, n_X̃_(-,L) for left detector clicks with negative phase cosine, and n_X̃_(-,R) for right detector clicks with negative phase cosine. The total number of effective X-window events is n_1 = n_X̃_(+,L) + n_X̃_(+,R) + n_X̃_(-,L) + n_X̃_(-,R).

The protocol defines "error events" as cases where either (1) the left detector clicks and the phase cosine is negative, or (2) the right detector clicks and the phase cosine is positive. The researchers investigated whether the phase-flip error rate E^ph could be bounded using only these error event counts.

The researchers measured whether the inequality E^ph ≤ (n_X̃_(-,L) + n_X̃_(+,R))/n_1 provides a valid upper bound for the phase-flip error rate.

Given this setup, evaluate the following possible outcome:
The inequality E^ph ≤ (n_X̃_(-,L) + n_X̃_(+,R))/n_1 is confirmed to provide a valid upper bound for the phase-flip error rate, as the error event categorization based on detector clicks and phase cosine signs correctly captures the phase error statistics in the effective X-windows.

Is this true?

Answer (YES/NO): YES